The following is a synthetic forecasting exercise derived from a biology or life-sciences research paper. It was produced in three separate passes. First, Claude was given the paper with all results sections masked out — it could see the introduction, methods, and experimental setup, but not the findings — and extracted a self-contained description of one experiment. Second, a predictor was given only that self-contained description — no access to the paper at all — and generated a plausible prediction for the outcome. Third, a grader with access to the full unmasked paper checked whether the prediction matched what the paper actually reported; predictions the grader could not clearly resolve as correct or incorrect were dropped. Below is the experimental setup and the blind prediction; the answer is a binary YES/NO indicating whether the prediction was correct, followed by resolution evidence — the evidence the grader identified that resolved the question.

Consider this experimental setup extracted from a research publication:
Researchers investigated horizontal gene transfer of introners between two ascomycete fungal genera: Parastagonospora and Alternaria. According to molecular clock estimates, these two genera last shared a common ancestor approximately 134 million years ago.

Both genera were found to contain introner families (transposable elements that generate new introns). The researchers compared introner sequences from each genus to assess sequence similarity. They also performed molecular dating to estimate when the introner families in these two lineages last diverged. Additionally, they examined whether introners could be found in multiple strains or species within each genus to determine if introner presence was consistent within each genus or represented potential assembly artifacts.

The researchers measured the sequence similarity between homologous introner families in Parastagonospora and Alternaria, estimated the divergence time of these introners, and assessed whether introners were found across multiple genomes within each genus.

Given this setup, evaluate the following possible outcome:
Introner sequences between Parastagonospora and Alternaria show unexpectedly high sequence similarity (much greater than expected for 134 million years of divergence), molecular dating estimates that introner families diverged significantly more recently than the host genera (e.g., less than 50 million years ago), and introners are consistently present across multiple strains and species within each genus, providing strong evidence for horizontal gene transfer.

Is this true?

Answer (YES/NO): YES